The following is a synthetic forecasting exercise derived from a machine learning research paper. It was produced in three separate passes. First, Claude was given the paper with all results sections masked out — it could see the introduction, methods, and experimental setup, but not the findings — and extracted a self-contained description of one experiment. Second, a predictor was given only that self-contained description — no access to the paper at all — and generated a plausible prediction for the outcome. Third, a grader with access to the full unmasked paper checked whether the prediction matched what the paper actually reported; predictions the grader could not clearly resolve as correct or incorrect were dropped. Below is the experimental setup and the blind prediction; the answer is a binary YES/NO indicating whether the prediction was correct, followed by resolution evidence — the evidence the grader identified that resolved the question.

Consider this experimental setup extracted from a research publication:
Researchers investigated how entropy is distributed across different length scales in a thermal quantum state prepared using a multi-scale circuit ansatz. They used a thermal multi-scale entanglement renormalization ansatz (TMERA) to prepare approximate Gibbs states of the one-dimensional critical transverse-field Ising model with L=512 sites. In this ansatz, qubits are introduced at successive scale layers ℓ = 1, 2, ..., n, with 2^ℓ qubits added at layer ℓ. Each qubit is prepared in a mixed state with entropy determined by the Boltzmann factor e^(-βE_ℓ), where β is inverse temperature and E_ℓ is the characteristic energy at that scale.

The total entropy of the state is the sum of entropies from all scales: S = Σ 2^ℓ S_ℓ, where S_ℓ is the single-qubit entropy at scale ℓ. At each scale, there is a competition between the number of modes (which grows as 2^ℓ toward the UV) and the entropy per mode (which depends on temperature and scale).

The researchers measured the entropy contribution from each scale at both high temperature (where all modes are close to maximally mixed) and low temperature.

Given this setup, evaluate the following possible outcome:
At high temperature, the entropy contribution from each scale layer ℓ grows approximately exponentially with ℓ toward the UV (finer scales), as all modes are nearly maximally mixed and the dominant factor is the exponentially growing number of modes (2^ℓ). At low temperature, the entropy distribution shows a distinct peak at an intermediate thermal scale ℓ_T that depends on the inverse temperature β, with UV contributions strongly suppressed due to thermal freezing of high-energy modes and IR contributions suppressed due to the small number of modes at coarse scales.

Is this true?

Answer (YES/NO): YES